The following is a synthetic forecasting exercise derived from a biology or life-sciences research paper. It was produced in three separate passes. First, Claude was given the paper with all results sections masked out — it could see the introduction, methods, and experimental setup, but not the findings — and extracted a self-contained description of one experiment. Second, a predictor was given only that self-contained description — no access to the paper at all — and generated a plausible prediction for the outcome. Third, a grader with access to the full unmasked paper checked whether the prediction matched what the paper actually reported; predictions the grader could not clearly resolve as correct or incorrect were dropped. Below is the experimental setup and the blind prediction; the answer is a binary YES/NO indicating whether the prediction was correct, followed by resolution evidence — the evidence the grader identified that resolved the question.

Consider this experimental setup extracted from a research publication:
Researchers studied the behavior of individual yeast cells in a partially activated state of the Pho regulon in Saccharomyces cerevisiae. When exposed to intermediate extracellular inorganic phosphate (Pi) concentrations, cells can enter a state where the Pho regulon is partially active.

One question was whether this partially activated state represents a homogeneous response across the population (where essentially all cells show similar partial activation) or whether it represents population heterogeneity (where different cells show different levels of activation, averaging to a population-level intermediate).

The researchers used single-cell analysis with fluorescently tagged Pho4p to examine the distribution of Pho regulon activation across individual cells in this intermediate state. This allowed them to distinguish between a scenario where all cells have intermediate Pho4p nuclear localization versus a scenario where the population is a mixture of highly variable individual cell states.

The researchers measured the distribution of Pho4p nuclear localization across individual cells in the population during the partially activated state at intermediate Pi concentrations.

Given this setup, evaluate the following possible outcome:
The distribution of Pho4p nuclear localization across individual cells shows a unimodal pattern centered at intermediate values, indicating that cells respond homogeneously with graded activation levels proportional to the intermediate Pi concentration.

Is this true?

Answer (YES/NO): NO